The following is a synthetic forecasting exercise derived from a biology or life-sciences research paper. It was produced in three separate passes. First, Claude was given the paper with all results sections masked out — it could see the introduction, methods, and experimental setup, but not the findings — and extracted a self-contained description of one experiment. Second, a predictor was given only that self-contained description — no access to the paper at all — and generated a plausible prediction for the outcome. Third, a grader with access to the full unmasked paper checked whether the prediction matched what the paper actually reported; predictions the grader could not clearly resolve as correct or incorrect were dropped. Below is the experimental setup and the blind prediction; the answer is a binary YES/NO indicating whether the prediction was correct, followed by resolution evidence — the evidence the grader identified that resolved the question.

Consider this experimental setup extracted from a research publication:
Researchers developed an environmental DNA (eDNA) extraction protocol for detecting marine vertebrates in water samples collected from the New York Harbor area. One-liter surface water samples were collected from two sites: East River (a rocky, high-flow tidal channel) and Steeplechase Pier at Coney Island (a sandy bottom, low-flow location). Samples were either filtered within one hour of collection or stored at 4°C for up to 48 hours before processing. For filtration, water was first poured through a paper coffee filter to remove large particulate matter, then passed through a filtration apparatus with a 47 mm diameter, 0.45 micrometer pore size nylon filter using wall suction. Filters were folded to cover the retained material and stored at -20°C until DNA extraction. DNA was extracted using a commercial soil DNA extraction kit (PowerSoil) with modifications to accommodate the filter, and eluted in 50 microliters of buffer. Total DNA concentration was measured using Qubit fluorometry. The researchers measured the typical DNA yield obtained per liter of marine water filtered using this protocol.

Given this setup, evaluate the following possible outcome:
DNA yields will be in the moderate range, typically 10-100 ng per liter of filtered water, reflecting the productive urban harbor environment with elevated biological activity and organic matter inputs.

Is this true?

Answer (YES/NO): NO